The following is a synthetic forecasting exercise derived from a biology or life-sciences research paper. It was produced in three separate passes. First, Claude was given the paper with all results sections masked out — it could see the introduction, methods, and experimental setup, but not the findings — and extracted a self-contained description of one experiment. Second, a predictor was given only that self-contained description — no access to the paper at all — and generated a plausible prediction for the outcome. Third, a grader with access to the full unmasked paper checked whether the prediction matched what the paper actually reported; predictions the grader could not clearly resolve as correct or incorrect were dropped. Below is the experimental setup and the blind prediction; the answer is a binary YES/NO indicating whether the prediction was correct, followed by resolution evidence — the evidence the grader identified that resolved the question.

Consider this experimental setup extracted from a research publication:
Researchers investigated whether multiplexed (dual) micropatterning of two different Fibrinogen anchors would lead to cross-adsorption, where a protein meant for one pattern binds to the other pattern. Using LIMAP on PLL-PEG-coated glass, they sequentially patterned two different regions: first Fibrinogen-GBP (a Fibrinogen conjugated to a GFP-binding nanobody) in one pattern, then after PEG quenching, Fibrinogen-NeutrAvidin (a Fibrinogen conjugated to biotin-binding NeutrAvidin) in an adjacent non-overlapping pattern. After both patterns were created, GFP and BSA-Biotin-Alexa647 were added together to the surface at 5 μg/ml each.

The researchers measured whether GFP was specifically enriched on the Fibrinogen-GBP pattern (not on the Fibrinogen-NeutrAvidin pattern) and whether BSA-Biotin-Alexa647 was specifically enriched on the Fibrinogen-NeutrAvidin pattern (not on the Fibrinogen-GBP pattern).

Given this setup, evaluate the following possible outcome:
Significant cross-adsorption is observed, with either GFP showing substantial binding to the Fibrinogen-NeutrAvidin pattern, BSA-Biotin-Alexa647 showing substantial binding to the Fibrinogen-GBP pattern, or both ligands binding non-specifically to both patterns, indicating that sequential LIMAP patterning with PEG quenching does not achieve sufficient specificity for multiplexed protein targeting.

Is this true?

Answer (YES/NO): NO